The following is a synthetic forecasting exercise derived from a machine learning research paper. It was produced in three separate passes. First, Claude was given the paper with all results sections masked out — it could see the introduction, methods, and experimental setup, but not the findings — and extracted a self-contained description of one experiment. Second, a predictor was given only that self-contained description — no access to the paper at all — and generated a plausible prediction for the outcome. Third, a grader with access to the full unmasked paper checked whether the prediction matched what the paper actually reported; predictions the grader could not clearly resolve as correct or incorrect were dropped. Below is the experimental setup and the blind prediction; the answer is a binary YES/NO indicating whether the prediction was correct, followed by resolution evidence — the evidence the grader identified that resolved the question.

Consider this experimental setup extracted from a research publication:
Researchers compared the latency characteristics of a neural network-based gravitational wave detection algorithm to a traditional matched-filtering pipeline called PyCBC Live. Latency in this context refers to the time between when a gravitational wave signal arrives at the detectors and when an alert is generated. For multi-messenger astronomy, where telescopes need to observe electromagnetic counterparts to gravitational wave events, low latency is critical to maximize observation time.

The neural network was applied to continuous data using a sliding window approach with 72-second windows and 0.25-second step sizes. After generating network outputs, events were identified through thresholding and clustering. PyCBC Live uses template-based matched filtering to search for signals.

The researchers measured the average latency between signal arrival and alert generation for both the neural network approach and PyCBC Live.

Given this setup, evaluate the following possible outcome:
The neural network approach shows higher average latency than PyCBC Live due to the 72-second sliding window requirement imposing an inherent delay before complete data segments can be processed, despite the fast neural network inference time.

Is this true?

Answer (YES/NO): NO